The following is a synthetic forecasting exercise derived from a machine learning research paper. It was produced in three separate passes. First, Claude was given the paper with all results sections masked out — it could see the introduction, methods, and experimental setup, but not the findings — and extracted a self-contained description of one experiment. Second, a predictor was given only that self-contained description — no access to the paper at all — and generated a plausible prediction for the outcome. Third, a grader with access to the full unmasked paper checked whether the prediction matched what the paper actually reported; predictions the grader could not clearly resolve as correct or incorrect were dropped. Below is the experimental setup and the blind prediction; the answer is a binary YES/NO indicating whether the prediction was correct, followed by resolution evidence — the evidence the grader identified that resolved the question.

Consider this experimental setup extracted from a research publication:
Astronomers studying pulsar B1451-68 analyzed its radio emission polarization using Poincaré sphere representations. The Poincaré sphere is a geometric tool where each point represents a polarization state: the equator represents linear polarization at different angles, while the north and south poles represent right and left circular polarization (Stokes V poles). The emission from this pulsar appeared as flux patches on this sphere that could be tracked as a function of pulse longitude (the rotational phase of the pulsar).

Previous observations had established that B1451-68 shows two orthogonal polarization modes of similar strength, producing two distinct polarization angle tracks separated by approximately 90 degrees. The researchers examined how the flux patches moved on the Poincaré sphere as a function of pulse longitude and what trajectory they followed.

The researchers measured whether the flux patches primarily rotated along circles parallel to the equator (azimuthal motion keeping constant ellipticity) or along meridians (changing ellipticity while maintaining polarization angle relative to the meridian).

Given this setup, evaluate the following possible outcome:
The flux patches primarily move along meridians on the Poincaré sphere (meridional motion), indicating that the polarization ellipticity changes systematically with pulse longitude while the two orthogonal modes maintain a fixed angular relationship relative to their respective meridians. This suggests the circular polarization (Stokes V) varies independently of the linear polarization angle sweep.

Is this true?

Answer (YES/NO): YES